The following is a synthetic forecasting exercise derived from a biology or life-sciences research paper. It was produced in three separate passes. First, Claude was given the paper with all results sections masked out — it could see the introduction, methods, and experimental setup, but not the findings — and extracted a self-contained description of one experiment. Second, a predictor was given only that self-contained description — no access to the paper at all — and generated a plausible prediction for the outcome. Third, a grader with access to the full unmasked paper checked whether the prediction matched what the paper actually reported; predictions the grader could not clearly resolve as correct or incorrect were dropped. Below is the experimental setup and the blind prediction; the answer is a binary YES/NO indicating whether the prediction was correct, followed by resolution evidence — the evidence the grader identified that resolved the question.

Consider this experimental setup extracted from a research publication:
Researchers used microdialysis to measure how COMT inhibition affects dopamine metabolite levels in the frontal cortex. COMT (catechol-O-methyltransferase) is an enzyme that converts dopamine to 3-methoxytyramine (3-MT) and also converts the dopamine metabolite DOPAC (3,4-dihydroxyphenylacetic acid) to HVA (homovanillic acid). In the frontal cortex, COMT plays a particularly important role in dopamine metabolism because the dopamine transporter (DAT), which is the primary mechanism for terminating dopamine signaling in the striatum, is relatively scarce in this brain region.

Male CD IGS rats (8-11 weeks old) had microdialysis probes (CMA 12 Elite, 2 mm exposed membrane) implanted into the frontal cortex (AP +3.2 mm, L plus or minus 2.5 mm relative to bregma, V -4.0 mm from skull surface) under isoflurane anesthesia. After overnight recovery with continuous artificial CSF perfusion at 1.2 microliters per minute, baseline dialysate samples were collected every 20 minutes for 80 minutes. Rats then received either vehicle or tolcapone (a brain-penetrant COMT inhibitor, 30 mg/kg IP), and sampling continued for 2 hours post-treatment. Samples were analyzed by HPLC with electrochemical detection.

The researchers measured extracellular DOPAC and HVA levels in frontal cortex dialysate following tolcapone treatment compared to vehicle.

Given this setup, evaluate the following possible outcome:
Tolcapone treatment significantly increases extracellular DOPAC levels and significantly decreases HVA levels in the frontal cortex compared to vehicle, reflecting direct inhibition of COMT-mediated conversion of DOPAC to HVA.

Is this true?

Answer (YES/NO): YES